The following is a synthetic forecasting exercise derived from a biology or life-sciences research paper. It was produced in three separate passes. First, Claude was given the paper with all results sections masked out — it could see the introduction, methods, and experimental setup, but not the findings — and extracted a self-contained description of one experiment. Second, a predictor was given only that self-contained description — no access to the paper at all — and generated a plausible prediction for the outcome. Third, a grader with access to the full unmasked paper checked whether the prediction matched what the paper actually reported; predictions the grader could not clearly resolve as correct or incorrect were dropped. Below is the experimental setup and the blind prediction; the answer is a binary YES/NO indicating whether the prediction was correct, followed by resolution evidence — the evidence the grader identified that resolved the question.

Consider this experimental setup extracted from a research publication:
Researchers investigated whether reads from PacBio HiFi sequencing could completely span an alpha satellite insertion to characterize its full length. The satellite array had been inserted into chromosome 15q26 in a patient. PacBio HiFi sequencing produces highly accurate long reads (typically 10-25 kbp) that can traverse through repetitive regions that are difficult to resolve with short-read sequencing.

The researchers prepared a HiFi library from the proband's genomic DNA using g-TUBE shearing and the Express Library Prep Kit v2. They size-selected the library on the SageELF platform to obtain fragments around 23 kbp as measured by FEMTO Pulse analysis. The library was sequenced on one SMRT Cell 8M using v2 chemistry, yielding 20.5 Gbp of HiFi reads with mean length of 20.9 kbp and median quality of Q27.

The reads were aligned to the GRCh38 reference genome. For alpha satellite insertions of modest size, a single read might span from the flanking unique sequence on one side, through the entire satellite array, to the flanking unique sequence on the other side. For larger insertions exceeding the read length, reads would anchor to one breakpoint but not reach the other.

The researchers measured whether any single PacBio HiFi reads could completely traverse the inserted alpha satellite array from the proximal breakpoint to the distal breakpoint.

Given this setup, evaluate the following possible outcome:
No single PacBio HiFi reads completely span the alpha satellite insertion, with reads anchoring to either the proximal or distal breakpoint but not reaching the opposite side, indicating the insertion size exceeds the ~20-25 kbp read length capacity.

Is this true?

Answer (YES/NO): YES